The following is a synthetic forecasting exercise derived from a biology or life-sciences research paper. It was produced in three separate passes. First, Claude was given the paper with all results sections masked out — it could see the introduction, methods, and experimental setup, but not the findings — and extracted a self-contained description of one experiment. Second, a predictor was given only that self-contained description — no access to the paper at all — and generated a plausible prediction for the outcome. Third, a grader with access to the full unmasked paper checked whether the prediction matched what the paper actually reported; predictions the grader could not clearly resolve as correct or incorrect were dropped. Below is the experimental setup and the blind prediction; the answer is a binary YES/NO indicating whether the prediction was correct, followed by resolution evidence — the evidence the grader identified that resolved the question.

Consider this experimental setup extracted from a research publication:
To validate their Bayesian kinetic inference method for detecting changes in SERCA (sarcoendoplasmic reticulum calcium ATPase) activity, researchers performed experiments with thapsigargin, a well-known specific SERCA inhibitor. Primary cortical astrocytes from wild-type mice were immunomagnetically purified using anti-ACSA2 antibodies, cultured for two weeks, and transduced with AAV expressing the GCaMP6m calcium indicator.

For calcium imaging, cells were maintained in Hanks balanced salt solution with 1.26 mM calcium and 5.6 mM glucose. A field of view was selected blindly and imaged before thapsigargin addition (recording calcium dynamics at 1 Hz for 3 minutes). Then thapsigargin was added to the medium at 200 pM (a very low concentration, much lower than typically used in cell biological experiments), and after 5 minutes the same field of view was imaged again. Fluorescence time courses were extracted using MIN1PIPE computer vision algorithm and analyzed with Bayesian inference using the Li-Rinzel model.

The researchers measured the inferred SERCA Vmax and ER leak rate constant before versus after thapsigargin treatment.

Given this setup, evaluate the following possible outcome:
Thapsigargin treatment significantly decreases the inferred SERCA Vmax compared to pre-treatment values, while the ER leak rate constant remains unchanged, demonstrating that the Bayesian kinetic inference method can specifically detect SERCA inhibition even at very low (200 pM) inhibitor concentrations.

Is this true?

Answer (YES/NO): NO